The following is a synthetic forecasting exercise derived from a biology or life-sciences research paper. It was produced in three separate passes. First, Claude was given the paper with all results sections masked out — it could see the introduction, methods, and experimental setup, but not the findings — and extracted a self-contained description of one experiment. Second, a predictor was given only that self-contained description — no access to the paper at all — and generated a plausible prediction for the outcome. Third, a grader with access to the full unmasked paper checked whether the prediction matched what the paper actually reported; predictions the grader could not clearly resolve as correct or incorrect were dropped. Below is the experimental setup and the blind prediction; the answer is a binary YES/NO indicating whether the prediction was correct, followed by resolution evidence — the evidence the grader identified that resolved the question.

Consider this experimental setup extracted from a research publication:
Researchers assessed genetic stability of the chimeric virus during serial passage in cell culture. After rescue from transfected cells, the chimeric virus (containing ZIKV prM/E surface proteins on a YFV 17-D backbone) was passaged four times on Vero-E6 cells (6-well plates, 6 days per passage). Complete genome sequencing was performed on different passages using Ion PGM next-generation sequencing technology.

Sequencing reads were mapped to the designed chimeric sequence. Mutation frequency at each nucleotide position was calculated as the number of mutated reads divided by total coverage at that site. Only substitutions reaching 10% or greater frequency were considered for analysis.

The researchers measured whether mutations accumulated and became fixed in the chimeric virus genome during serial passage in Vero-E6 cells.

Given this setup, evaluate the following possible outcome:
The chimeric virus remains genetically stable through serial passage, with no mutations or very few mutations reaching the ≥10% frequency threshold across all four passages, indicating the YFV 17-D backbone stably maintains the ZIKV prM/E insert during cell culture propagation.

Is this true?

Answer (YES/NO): NO